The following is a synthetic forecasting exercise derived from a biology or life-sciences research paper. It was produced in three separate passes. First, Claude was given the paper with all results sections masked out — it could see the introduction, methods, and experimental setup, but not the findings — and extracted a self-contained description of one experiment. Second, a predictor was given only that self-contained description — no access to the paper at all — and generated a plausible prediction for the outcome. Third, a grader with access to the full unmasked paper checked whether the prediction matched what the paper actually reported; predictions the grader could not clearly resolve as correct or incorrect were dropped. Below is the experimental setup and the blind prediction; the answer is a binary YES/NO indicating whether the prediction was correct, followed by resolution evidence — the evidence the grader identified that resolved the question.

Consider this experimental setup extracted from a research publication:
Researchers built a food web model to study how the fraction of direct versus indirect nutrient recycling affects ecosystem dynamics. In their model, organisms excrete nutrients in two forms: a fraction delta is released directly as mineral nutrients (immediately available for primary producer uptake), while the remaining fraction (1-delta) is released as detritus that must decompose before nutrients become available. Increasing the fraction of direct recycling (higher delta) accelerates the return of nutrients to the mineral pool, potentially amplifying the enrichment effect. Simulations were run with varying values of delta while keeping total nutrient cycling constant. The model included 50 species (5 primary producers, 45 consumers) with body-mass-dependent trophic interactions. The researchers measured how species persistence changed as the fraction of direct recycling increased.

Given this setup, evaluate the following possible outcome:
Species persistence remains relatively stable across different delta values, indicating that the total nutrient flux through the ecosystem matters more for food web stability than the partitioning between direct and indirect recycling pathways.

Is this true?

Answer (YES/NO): NO